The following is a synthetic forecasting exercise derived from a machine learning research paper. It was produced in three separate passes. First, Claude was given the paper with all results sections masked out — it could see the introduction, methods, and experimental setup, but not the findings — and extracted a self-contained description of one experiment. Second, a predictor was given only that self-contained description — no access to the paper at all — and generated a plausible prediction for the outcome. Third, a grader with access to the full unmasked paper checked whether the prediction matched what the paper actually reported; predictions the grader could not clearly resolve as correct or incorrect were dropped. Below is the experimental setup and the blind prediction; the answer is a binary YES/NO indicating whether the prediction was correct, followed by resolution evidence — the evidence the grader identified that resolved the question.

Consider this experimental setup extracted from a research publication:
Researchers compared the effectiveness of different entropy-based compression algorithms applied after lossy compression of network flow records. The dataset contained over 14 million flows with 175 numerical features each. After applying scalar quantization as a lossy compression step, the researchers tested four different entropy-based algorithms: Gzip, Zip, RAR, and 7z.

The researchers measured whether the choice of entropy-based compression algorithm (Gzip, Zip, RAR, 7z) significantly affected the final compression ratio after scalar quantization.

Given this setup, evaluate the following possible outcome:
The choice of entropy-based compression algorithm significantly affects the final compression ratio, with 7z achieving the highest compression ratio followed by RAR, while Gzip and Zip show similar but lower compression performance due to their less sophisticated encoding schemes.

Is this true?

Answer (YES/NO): NO